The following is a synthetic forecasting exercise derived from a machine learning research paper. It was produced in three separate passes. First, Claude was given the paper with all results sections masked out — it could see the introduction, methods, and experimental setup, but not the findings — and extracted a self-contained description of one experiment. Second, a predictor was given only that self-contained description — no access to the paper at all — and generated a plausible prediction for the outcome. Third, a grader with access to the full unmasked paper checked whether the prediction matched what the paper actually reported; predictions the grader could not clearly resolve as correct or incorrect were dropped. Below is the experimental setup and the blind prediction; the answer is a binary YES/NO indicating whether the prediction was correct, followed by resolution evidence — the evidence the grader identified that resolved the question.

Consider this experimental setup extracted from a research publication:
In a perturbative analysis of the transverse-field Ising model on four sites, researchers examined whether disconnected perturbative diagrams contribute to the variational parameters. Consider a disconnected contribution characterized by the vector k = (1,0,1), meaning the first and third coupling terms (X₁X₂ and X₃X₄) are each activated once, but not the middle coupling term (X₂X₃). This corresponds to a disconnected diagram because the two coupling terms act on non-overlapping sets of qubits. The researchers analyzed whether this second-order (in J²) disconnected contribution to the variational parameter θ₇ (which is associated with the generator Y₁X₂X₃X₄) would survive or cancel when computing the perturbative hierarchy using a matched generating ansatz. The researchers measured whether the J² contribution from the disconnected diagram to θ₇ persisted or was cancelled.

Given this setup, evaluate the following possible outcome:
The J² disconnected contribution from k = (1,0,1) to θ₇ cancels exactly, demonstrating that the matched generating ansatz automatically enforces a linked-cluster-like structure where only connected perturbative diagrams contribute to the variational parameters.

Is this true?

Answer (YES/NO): YES